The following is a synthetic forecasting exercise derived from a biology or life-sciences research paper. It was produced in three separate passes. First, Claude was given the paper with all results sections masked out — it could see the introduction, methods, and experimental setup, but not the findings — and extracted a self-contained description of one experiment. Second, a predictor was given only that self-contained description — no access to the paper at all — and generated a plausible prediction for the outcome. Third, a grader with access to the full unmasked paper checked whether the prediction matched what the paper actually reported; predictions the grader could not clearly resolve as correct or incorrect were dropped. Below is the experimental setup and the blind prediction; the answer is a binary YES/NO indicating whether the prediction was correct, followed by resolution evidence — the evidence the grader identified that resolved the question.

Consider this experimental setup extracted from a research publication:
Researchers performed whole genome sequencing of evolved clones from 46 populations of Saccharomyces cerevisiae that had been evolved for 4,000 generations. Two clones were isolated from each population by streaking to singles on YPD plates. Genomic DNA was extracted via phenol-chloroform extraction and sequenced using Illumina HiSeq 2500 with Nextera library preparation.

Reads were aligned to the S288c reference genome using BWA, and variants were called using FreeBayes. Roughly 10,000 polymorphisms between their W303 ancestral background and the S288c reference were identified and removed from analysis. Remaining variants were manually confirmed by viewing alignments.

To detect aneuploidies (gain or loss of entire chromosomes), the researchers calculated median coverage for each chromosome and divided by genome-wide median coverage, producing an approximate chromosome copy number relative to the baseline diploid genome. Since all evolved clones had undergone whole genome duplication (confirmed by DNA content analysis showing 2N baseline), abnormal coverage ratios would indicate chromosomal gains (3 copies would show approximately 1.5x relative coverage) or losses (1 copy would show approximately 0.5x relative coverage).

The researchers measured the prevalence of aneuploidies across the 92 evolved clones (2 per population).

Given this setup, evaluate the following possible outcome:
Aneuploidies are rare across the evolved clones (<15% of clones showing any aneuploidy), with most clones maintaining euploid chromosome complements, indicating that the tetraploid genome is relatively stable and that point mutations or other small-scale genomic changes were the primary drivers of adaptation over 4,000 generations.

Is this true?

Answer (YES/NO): NO